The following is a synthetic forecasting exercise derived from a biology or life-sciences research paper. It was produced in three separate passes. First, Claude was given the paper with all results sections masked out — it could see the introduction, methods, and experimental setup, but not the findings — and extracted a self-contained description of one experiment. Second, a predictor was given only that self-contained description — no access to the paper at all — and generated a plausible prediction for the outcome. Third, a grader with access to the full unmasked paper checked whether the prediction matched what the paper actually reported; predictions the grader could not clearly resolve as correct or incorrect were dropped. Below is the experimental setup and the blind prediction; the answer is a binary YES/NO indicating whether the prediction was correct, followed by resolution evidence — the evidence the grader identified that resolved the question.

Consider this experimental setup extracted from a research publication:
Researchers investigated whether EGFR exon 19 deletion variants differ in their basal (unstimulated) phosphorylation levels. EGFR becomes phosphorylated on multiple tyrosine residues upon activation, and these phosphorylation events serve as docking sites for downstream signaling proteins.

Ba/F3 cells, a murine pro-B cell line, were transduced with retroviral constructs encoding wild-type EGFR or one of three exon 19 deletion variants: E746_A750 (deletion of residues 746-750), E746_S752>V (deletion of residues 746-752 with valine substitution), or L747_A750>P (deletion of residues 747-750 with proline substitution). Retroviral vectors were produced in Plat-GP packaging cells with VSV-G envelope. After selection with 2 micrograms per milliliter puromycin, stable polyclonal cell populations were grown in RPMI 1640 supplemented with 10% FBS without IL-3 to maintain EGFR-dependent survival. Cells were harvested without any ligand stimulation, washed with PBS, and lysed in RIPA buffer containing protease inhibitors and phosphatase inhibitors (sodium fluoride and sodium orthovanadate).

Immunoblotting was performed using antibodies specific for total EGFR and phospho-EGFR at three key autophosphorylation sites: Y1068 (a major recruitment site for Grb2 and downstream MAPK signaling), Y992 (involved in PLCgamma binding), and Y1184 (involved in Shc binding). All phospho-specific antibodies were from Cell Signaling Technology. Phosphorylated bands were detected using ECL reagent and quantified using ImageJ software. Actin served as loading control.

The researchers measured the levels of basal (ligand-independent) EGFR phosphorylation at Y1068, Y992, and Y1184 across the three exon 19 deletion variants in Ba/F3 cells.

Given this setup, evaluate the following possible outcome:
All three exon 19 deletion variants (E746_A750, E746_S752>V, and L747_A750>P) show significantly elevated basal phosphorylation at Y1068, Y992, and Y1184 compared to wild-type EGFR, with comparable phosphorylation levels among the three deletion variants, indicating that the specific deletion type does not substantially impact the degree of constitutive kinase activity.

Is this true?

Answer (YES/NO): NO